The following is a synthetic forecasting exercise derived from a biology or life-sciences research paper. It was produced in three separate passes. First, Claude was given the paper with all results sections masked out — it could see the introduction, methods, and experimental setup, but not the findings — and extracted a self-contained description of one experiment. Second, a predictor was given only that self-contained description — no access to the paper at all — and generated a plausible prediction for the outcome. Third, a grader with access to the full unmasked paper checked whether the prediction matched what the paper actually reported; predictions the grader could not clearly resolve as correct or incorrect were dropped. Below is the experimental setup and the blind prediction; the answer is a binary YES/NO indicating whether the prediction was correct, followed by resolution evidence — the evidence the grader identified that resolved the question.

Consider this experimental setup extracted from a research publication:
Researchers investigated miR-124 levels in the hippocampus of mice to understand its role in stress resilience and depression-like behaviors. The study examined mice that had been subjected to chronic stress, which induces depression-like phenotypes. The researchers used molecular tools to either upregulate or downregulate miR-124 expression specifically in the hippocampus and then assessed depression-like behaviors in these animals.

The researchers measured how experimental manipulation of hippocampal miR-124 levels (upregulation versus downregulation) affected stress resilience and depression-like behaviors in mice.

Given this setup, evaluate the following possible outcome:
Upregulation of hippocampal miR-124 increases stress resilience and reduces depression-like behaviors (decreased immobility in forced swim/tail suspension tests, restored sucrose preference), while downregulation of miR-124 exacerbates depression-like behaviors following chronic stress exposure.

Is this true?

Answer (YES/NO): YES